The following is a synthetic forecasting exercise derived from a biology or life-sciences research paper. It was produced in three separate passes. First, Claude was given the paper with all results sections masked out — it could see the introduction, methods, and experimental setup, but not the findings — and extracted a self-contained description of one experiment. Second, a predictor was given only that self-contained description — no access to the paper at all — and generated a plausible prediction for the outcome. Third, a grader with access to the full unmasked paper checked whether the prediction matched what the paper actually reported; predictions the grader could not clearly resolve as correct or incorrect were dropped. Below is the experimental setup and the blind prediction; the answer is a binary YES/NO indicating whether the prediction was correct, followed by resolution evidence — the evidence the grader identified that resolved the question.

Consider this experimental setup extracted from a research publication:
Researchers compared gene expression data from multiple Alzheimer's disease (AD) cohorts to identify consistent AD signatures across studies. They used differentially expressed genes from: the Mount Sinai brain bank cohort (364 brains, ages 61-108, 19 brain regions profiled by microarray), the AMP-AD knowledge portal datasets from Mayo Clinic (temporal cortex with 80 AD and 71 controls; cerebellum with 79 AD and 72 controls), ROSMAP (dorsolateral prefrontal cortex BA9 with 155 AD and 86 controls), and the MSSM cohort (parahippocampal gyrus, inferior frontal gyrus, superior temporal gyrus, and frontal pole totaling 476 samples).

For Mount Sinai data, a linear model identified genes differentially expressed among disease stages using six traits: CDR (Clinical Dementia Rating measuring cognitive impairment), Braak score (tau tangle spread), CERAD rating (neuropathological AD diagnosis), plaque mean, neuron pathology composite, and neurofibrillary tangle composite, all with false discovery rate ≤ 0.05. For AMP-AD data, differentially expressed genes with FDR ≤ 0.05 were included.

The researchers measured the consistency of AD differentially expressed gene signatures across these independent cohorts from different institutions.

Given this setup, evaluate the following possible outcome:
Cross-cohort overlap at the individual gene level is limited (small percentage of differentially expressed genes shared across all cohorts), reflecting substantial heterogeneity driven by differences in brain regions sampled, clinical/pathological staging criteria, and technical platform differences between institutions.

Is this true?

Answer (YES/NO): NO